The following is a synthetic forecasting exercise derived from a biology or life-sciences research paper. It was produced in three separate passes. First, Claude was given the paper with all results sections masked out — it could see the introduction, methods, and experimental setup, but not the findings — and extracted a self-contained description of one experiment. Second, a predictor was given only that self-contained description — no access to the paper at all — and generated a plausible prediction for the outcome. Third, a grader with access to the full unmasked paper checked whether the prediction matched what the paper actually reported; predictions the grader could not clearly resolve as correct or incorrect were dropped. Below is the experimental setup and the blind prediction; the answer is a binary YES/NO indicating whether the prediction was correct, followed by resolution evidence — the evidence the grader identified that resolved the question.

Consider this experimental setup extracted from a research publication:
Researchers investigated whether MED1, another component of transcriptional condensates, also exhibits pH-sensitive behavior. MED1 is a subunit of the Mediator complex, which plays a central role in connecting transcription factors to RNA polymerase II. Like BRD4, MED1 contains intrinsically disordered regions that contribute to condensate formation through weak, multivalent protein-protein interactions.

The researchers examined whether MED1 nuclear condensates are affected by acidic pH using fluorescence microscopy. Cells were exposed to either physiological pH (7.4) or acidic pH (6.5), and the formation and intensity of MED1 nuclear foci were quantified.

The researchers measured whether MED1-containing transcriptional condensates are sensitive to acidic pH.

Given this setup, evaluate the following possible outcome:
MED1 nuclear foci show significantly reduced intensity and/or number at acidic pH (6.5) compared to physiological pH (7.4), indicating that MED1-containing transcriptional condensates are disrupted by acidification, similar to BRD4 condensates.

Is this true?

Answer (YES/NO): YES